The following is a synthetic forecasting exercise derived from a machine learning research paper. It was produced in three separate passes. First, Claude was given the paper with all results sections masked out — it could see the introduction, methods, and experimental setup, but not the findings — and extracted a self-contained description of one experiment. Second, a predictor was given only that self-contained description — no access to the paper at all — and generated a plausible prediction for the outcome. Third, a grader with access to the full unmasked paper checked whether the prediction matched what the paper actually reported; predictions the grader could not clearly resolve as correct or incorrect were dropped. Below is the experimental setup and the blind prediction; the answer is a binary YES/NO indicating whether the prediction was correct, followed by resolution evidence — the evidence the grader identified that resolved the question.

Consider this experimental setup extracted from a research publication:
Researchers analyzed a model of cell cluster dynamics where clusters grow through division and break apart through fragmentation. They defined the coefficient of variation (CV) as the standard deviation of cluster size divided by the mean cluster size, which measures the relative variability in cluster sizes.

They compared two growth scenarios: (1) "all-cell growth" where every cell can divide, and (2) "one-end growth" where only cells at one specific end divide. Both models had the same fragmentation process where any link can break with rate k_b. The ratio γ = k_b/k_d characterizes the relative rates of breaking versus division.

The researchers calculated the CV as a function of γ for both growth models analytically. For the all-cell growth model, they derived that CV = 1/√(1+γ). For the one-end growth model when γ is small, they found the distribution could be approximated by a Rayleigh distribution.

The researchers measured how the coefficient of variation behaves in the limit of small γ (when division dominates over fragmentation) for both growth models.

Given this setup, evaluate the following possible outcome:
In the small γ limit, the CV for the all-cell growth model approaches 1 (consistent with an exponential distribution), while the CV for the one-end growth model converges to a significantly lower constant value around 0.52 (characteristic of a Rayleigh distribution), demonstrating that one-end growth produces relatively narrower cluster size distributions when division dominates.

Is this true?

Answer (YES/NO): YES